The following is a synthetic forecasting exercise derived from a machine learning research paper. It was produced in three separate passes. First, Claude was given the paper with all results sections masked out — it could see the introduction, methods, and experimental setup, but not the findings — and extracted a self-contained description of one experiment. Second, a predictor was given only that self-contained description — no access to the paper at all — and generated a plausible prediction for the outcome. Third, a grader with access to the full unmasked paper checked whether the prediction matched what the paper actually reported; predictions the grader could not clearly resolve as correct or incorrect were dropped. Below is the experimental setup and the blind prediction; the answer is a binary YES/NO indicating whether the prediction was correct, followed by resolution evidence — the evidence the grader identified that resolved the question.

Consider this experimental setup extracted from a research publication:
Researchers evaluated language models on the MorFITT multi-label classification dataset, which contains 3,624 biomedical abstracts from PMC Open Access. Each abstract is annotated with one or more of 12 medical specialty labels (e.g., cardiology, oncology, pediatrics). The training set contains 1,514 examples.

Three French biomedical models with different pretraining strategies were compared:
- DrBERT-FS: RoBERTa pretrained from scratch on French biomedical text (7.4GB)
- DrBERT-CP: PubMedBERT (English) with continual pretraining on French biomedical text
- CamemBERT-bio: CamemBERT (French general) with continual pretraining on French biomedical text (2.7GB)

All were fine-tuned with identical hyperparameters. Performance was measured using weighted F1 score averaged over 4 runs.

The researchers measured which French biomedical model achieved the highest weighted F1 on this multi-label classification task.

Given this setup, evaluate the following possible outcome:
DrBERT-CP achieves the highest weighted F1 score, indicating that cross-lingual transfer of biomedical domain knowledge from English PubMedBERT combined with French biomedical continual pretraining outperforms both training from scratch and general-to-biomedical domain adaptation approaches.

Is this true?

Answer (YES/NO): YES